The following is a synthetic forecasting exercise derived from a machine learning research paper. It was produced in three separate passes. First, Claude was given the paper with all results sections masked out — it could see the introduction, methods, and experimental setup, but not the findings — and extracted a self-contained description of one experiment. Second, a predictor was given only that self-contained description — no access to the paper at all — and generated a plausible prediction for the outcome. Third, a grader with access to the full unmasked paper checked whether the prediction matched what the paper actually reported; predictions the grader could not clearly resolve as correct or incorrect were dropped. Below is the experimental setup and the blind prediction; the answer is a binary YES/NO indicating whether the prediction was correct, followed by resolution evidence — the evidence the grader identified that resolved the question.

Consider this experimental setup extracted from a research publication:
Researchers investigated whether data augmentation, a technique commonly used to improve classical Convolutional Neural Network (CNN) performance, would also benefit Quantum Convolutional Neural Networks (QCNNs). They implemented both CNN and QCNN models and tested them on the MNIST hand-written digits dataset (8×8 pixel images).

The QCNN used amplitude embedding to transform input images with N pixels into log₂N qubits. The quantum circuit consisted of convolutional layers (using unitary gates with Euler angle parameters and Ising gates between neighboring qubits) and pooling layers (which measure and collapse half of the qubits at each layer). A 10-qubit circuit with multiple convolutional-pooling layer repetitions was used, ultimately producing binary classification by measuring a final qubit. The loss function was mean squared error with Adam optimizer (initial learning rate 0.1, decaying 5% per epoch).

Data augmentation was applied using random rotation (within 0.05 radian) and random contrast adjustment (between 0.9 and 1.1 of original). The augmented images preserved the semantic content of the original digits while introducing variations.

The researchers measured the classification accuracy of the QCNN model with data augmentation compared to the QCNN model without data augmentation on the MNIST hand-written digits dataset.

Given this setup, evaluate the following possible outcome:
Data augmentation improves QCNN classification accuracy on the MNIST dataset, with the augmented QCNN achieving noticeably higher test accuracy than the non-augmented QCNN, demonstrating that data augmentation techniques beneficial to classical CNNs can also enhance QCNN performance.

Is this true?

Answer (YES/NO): NO